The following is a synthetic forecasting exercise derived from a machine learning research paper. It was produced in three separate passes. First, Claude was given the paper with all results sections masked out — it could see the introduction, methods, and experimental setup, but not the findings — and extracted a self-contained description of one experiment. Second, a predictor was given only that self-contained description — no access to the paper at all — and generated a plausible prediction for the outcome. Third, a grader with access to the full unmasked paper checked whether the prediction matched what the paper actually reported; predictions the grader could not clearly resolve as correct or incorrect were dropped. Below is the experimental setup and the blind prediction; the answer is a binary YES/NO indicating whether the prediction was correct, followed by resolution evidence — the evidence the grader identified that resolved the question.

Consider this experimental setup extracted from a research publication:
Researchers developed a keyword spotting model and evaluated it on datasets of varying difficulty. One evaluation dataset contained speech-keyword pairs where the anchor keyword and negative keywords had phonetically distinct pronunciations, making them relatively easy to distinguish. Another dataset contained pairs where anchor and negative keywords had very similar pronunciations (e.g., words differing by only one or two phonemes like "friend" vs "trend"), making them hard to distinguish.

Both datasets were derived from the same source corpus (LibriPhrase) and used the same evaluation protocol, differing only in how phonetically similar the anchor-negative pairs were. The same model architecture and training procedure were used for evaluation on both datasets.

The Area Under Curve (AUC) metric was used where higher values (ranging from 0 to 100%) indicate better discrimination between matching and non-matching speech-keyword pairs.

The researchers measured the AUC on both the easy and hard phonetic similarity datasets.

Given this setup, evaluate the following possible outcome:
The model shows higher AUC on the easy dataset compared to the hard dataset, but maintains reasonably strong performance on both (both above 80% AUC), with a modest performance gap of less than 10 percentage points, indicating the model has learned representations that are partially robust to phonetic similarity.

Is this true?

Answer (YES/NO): NO